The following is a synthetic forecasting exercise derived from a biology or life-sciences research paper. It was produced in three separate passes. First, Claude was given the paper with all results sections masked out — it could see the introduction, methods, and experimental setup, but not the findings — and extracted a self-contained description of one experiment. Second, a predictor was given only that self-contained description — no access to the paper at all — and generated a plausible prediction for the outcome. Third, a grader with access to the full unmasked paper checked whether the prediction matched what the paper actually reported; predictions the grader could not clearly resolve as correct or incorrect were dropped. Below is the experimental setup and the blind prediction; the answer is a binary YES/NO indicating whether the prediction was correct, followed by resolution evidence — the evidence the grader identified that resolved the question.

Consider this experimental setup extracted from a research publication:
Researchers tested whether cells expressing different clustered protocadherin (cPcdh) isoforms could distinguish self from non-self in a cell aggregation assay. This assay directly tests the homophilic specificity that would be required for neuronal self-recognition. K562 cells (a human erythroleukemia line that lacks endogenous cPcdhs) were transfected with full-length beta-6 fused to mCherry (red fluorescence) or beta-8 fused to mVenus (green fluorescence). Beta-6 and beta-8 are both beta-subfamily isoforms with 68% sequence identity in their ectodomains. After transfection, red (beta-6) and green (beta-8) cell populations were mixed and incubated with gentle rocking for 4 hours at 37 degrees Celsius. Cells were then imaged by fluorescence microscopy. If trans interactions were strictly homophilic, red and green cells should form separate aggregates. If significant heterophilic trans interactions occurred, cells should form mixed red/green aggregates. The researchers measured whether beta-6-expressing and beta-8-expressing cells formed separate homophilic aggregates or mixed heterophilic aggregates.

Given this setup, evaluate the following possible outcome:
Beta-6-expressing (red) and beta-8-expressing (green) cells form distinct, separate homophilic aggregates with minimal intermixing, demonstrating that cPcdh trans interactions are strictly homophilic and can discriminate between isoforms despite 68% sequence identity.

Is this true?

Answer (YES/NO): YES